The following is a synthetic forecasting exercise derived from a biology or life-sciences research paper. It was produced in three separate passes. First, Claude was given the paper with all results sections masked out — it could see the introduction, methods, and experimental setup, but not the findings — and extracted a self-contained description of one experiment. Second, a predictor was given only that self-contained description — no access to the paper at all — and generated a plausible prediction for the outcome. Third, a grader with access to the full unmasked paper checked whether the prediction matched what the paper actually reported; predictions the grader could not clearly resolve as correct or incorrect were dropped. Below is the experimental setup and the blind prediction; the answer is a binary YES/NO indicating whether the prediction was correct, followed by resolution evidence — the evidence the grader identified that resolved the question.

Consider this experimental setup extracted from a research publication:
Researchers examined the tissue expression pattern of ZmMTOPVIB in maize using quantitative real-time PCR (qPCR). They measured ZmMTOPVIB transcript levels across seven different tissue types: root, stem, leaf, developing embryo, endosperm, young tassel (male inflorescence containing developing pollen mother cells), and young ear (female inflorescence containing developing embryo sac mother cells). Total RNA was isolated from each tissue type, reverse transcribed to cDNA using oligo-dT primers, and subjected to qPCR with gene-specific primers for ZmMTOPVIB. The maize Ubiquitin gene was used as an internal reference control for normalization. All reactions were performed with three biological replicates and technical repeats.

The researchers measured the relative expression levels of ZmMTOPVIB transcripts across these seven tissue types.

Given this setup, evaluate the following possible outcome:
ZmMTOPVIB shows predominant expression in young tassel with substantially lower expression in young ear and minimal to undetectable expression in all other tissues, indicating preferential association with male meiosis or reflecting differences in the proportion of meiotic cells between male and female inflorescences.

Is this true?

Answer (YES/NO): NO